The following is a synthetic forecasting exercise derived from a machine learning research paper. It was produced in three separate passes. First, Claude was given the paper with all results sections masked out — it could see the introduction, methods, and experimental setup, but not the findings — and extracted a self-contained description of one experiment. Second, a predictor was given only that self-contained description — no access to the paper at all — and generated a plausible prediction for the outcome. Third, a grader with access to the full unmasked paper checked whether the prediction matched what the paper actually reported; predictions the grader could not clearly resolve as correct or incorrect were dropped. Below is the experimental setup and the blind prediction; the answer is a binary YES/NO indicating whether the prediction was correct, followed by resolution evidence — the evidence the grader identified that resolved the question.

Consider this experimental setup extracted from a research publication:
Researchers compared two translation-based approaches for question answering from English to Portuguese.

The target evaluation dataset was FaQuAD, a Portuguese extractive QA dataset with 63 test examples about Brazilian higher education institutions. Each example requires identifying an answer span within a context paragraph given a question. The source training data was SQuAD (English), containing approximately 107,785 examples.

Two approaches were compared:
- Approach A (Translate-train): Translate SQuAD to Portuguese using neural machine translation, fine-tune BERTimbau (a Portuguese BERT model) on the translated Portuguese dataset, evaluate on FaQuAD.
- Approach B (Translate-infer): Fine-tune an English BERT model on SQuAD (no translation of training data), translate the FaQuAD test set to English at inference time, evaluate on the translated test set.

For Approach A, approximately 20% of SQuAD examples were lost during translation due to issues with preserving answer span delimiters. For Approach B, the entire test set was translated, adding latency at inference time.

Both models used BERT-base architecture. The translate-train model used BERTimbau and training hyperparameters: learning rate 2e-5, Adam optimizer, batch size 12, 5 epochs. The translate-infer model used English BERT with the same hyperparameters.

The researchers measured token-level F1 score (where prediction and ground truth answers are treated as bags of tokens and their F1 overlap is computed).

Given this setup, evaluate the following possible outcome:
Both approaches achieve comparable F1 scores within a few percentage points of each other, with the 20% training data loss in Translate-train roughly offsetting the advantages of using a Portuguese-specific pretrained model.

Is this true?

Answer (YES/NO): NO